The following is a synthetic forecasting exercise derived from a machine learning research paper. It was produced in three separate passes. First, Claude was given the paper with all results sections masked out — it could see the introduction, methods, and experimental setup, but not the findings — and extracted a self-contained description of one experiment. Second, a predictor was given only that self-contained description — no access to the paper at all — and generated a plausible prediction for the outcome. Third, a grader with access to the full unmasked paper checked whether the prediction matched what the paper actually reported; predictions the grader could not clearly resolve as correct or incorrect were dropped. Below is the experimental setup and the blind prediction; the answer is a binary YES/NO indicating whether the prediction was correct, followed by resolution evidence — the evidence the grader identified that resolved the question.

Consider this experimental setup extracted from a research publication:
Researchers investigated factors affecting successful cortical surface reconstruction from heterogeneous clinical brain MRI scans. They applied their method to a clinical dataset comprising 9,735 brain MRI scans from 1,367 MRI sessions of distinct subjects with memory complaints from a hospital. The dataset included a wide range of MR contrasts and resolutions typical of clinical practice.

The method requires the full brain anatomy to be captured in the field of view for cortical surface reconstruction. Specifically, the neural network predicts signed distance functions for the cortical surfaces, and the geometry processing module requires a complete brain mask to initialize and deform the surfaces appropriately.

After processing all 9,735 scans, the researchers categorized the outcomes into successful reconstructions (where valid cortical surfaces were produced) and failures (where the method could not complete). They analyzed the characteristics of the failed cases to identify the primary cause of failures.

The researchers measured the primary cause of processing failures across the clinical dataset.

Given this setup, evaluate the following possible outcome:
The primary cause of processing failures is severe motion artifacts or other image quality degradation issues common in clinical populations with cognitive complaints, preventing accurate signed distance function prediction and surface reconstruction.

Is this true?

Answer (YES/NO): NO